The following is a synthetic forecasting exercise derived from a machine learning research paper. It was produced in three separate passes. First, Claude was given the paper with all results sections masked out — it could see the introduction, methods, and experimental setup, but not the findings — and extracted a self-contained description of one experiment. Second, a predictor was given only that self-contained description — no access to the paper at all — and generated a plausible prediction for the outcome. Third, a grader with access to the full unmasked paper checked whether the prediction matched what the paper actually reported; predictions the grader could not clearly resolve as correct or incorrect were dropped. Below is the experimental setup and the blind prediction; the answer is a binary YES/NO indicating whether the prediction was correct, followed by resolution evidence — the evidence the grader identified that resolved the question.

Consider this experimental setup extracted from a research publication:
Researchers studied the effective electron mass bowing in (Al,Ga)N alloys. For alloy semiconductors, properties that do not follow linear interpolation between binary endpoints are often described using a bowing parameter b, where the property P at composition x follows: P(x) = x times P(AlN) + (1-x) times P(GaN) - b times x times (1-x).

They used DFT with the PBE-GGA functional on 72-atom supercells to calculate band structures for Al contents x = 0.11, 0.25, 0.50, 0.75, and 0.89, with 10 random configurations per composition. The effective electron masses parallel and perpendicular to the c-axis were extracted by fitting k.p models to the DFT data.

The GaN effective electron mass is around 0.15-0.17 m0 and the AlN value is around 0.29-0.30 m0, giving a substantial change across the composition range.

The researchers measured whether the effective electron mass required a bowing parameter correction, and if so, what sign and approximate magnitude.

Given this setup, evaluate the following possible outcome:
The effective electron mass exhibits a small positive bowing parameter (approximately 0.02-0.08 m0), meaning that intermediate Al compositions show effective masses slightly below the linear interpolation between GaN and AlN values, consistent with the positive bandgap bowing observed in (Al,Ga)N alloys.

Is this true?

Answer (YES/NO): NO